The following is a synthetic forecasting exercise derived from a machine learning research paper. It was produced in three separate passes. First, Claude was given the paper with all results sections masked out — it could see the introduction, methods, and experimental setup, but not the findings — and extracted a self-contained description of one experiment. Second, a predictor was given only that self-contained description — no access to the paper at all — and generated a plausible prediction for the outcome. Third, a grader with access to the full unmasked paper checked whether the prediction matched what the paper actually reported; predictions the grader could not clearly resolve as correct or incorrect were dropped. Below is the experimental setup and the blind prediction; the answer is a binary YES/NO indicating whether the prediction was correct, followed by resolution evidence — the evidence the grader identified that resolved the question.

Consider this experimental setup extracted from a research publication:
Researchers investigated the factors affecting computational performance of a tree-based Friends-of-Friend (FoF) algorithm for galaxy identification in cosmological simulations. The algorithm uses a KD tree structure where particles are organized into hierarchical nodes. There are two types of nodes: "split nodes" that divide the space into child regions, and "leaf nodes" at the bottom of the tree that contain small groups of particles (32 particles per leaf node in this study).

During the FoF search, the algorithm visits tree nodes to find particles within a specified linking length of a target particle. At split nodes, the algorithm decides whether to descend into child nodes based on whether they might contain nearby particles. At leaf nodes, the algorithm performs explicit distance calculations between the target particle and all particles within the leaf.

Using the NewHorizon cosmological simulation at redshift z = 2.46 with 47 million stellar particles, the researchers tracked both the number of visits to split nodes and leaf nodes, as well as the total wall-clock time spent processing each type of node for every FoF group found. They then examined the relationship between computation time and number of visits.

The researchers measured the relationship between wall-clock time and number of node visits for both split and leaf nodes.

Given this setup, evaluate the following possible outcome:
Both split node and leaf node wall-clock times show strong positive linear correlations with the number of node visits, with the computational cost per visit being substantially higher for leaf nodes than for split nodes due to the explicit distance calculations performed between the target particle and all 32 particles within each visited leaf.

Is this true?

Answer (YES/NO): YES